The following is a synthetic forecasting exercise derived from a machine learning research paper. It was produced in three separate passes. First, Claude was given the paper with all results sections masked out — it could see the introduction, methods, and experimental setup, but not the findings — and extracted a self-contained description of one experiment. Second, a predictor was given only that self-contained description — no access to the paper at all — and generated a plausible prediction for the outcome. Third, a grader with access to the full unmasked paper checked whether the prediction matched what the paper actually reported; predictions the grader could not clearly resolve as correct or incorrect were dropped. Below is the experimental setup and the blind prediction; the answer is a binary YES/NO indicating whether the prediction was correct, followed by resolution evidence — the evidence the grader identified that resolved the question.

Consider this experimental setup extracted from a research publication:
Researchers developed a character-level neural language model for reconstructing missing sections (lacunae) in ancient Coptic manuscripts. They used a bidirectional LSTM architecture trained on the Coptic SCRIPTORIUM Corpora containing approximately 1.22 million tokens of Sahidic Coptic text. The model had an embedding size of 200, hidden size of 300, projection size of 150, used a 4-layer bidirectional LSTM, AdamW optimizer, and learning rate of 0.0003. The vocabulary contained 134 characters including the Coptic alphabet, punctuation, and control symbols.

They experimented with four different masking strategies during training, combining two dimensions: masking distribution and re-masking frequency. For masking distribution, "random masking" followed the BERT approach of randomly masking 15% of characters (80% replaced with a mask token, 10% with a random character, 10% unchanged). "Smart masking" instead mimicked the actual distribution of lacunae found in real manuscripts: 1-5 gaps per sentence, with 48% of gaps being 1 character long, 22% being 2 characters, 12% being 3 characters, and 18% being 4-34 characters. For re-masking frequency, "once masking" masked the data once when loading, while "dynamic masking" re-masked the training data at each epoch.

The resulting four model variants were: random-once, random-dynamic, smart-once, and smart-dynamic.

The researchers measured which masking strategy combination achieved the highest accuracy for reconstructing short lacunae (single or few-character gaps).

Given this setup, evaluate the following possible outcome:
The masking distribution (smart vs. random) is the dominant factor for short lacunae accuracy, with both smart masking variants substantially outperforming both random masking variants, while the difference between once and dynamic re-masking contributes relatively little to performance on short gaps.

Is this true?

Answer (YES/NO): NO